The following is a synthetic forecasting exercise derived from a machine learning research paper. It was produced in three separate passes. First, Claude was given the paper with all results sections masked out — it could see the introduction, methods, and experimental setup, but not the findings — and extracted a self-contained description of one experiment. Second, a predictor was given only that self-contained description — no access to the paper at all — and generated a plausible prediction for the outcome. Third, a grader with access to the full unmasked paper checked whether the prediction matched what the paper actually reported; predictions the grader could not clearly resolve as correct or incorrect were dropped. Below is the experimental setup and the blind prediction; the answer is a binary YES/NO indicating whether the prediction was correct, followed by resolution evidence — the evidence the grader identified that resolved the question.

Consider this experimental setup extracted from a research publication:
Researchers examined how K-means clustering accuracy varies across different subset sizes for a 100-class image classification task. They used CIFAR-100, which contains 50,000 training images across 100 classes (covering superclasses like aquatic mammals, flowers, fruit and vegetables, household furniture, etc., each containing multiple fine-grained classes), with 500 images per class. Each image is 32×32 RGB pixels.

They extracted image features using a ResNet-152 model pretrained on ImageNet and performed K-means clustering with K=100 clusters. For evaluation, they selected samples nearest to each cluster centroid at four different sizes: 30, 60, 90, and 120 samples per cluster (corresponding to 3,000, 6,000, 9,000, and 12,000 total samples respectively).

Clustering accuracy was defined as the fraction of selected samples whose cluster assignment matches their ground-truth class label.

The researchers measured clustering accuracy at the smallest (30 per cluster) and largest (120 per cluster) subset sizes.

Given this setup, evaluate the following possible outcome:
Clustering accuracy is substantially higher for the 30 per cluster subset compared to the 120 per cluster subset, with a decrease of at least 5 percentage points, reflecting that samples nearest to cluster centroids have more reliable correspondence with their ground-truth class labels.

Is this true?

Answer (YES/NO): NO